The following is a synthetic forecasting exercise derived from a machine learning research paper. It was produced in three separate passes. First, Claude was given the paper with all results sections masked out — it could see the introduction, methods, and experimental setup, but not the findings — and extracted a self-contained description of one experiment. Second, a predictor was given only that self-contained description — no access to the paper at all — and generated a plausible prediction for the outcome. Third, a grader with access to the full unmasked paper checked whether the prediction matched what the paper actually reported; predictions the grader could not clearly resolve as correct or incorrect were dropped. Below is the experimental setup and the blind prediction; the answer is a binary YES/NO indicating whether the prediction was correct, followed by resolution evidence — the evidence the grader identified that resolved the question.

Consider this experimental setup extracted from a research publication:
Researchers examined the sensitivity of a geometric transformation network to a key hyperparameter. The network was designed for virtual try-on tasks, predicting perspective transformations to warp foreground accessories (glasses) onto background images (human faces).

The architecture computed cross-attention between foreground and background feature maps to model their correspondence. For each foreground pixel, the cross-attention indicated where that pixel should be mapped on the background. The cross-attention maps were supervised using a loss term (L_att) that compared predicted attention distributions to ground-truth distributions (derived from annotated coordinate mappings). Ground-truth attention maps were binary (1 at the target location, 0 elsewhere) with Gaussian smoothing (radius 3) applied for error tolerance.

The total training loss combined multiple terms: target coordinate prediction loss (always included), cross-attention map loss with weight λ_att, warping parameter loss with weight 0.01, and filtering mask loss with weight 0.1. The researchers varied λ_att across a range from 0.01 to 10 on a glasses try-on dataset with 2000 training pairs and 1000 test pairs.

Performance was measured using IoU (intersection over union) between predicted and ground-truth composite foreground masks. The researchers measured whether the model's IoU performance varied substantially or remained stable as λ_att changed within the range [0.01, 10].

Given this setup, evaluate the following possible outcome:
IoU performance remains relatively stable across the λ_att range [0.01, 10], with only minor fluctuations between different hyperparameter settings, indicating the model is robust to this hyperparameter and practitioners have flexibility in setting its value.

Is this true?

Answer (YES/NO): YES